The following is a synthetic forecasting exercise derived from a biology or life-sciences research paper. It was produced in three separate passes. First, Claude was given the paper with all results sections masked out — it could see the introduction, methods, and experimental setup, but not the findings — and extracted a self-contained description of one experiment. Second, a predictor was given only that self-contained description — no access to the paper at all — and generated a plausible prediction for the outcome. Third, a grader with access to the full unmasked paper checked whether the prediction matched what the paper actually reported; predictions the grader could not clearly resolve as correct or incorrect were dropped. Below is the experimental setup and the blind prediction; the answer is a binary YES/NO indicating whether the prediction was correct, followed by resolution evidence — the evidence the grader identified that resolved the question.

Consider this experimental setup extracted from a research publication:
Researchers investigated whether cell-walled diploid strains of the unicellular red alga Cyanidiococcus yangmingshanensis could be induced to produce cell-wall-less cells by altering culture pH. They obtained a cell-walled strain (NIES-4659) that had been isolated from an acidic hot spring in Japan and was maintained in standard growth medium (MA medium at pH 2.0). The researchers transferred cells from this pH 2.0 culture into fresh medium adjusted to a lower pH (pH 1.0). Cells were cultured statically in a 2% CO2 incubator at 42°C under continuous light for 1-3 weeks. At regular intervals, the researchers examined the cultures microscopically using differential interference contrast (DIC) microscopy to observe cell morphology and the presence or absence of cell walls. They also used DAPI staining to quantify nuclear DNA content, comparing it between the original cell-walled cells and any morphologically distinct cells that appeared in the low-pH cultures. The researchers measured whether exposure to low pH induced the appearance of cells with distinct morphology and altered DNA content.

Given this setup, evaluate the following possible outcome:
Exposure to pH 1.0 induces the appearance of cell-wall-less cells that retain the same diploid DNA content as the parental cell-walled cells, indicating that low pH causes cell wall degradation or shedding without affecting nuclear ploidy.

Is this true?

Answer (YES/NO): NO